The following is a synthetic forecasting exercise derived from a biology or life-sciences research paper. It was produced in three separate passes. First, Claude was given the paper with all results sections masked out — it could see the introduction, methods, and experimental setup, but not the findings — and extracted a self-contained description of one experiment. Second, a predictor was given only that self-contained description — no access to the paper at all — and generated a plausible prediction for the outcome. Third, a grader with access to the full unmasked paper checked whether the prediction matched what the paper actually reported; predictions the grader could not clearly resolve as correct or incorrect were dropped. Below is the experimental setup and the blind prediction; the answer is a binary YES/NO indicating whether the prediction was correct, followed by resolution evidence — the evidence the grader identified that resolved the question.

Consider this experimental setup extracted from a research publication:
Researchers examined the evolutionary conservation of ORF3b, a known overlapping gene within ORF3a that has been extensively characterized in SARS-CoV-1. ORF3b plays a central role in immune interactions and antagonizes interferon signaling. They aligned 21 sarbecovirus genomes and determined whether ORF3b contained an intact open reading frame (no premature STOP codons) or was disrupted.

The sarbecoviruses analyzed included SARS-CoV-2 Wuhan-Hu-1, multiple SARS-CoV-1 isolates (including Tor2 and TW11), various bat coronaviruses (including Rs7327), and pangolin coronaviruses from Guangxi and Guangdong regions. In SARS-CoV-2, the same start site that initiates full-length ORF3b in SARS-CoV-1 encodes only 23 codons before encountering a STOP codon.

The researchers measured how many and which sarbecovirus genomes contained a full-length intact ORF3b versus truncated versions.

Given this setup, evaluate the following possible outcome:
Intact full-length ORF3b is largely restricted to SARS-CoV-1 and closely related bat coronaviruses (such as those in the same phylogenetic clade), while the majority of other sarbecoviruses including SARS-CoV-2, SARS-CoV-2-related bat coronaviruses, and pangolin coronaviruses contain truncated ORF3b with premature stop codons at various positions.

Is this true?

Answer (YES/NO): YES